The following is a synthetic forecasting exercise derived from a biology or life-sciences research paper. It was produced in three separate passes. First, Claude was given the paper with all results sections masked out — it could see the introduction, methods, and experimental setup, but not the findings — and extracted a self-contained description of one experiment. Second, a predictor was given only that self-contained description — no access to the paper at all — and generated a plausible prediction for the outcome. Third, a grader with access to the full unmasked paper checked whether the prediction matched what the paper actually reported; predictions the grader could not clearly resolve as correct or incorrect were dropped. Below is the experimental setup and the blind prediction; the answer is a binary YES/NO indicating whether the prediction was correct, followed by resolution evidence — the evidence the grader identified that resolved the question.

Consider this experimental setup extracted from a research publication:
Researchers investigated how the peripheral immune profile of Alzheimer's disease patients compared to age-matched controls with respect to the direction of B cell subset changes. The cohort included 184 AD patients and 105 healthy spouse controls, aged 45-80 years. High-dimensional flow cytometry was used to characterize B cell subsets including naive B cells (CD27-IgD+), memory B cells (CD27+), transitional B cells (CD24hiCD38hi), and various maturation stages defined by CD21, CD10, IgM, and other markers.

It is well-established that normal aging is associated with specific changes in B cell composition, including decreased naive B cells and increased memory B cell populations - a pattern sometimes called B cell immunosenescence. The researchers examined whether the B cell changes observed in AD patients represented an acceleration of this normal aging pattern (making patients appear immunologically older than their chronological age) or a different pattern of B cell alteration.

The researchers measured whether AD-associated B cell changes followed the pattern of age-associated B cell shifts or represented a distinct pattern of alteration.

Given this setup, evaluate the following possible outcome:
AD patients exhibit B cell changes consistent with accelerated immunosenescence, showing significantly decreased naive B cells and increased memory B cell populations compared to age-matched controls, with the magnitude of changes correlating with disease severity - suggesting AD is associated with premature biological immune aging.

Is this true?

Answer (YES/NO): NO